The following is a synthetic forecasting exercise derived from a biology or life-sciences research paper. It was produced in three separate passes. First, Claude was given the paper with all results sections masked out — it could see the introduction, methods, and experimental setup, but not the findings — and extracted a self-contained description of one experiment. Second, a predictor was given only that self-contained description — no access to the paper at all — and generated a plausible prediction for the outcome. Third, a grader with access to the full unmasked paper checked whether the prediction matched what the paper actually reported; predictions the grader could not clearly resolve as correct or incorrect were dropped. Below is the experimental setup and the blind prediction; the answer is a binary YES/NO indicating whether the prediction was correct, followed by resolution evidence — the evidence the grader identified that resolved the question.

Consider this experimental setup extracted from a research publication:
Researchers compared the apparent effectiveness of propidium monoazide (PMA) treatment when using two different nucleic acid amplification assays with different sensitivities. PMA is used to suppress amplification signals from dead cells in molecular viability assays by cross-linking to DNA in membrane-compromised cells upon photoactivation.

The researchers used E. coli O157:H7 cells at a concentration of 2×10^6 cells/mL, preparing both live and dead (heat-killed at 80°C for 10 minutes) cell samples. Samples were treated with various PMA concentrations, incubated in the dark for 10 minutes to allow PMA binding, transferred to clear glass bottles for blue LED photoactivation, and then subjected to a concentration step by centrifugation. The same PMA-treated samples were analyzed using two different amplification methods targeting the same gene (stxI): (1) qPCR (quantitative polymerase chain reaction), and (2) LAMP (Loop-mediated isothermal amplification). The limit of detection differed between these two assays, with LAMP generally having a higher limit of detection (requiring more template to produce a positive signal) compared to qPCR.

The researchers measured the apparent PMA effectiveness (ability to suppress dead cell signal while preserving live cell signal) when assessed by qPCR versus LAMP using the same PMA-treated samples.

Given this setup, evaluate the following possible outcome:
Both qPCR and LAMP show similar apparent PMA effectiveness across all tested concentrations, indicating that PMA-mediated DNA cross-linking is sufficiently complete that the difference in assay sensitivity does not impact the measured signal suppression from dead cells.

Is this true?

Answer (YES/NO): NO